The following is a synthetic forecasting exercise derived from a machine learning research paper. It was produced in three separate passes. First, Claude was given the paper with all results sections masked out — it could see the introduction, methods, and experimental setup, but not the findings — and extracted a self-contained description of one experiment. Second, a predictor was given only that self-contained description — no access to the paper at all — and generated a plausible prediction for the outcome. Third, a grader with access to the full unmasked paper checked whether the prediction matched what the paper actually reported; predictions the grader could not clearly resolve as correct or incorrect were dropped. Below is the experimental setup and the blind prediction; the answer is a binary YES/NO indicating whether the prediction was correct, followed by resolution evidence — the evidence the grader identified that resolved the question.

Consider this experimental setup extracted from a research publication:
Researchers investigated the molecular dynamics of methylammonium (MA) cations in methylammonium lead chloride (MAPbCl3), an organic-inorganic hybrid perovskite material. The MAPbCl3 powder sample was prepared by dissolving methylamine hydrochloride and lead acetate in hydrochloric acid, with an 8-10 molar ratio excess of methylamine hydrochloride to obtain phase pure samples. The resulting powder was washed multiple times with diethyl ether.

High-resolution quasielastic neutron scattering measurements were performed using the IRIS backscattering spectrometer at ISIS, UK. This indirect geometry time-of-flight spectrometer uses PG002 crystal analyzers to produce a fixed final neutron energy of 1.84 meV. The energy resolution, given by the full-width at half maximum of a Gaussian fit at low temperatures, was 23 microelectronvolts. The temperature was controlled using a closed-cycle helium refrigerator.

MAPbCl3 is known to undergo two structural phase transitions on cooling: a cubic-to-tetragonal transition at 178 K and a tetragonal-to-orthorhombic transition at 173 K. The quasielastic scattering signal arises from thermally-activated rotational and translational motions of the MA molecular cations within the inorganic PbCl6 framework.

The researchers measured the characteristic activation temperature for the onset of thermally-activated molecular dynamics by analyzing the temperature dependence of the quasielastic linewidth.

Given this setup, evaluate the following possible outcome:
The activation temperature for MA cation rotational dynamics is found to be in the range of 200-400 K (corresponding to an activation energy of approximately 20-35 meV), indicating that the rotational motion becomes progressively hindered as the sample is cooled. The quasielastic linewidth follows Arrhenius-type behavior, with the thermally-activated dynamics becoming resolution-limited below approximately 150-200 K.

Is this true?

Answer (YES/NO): NO